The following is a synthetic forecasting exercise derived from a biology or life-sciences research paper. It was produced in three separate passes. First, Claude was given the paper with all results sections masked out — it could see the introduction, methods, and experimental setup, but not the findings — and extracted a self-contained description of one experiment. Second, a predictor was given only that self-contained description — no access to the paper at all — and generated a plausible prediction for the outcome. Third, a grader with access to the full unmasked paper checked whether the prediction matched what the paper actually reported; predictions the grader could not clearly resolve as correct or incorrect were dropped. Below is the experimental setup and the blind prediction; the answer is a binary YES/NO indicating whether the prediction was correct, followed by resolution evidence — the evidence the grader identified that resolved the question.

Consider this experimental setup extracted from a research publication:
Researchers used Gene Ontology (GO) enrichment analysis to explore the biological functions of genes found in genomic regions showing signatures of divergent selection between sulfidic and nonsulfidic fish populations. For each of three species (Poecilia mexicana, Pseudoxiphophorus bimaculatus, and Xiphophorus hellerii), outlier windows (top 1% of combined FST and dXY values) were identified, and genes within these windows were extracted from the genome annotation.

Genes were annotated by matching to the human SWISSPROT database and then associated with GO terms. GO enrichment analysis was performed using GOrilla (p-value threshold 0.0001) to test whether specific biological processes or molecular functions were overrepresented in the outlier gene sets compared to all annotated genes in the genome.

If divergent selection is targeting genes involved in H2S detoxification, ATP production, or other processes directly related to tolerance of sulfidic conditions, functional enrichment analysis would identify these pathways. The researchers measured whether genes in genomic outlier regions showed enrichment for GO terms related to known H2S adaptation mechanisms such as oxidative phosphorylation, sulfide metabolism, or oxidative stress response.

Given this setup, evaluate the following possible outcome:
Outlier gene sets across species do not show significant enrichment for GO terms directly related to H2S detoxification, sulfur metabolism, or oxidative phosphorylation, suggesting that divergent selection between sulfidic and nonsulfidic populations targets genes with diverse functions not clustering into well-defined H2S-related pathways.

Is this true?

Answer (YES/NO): YES